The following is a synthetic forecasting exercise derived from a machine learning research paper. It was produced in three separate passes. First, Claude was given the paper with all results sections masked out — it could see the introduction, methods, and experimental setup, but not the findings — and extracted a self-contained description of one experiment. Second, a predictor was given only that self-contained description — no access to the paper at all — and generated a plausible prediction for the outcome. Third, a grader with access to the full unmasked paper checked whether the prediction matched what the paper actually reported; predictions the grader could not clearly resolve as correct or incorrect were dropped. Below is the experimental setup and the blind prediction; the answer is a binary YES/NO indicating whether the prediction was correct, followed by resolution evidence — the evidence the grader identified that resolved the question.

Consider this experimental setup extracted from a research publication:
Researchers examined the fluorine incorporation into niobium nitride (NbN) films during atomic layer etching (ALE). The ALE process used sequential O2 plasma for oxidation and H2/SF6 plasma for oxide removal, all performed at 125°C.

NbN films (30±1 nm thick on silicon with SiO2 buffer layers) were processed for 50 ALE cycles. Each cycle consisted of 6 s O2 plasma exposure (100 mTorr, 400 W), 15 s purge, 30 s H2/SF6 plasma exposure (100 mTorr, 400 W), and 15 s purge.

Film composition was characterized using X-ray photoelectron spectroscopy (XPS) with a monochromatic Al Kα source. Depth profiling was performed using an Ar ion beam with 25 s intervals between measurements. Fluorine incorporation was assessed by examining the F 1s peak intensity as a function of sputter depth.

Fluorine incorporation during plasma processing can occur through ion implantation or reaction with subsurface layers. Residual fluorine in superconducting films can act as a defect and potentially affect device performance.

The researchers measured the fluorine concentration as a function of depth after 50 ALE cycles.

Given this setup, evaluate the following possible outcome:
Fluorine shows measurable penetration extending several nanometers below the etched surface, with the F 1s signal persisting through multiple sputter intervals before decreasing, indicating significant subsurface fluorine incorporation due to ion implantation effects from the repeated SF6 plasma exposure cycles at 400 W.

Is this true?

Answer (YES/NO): NO